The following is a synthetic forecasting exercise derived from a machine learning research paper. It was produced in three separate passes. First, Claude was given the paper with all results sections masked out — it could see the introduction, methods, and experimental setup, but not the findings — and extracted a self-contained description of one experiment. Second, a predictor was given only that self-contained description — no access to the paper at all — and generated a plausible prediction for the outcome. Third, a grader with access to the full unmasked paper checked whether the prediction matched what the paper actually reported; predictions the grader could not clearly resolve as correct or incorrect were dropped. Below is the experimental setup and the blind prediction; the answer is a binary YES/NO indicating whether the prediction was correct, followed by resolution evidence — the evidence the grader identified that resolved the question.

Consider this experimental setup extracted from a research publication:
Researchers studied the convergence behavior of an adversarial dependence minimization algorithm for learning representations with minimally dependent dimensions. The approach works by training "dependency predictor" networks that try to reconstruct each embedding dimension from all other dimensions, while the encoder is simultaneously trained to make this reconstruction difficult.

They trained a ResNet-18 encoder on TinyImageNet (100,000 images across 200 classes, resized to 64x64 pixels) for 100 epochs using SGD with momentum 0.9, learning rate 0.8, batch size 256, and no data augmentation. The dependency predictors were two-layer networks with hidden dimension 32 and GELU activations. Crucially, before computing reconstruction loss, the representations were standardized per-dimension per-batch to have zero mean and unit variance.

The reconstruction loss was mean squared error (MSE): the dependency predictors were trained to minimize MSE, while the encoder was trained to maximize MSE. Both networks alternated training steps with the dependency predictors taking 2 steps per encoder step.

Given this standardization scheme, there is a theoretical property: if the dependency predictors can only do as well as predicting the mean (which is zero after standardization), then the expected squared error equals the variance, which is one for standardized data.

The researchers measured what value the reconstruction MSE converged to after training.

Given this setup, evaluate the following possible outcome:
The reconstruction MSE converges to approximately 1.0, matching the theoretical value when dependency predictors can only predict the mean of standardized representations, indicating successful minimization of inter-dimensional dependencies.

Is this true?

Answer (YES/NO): YES